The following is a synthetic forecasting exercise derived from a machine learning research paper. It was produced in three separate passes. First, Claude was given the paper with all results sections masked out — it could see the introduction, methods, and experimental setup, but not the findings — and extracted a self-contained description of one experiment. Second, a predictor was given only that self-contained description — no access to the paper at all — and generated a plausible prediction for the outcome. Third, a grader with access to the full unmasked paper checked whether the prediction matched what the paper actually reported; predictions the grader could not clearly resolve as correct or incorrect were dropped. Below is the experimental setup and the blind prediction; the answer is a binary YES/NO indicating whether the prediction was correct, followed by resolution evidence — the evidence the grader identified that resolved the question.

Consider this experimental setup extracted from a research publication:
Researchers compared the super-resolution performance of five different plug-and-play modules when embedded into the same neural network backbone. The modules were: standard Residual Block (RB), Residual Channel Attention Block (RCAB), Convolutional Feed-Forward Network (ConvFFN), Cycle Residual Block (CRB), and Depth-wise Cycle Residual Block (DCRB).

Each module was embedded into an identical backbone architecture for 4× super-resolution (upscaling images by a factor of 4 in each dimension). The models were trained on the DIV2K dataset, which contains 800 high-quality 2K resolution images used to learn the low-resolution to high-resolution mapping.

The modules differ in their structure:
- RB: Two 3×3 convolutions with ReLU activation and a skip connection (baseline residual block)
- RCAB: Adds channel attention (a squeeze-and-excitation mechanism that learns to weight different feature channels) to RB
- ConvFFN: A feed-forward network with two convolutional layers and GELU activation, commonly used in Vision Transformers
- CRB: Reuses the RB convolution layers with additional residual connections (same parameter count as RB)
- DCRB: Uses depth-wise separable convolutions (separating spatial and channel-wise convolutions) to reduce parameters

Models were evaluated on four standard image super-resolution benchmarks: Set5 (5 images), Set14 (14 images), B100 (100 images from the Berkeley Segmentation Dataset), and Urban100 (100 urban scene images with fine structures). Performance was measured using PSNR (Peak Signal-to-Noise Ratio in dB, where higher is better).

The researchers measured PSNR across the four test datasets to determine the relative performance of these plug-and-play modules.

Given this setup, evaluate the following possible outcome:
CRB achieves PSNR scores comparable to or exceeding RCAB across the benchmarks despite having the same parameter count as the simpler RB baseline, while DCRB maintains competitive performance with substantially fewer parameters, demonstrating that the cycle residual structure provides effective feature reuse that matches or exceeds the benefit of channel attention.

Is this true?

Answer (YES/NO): YES